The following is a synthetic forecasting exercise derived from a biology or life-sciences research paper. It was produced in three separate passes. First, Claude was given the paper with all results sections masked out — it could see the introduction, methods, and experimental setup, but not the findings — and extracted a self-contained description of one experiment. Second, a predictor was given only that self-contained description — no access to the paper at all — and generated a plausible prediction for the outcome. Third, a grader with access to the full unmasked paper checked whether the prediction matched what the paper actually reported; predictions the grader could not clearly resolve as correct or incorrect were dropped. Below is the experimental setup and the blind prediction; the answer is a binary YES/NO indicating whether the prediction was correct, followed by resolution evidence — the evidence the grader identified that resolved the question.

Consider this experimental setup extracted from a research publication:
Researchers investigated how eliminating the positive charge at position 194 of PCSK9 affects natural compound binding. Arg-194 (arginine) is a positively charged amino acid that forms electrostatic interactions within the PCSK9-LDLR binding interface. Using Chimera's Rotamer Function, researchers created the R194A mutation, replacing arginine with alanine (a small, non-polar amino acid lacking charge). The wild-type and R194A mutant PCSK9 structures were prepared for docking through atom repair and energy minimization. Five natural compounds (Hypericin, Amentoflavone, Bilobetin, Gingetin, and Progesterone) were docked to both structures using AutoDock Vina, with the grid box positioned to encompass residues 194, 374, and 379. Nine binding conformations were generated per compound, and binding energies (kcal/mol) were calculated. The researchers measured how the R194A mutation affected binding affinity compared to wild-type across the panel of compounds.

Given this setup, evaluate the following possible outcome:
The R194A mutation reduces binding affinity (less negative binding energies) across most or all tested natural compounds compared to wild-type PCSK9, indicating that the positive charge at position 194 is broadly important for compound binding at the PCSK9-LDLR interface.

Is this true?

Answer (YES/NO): NO